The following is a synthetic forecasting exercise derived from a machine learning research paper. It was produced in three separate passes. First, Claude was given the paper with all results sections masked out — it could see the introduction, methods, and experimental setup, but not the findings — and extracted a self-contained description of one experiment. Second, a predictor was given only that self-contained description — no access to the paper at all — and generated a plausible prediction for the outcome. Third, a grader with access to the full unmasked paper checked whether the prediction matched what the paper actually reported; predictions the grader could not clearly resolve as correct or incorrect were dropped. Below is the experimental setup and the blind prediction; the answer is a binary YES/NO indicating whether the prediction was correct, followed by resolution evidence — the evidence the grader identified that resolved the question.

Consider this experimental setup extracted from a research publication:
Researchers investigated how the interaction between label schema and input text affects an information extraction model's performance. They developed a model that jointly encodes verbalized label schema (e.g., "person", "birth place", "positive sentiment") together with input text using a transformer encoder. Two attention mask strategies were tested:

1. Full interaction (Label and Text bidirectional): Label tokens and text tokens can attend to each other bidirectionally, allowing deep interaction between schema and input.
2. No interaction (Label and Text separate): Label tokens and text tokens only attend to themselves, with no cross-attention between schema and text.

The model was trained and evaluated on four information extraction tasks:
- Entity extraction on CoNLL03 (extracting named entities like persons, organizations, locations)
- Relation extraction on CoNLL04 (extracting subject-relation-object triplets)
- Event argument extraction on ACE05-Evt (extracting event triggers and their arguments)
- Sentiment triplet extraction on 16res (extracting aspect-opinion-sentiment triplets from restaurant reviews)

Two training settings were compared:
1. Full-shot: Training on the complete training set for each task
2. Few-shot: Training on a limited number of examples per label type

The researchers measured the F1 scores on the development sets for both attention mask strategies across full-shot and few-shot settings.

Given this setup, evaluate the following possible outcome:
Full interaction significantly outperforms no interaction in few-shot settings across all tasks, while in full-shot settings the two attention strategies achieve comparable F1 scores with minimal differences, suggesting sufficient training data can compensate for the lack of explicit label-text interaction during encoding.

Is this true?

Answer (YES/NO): NO